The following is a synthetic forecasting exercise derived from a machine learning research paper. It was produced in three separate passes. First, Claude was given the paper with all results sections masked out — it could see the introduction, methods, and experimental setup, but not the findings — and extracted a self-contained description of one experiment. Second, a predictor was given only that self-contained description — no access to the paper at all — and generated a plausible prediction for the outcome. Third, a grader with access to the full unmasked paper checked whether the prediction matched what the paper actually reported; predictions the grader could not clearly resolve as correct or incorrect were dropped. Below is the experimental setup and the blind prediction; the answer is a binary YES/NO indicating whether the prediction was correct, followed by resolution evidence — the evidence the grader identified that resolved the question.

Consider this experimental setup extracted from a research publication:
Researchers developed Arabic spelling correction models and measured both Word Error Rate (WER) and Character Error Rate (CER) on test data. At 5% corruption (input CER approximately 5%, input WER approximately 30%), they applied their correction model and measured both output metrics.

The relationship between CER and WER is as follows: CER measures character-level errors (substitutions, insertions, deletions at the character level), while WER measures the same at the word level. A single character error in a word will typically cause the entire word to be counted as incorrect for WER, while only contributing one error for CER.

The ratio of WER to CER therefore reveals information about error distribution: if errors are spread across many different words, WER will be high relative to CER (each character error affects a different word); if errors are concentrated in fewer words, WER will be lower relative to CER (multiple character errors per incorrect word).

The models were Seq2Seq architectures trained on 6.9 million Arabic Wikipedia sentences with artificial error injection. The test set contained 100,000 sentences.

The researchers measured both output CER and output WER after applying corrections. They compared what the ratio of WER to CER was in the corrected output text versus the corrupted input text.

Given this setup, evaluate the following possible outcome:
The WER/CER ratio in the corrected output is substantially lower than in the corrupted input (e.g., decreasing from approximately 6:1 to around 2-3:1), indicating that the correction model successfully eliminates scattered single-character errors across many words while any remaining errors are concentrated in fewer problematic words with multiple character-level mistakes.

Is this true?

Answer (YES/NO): NO